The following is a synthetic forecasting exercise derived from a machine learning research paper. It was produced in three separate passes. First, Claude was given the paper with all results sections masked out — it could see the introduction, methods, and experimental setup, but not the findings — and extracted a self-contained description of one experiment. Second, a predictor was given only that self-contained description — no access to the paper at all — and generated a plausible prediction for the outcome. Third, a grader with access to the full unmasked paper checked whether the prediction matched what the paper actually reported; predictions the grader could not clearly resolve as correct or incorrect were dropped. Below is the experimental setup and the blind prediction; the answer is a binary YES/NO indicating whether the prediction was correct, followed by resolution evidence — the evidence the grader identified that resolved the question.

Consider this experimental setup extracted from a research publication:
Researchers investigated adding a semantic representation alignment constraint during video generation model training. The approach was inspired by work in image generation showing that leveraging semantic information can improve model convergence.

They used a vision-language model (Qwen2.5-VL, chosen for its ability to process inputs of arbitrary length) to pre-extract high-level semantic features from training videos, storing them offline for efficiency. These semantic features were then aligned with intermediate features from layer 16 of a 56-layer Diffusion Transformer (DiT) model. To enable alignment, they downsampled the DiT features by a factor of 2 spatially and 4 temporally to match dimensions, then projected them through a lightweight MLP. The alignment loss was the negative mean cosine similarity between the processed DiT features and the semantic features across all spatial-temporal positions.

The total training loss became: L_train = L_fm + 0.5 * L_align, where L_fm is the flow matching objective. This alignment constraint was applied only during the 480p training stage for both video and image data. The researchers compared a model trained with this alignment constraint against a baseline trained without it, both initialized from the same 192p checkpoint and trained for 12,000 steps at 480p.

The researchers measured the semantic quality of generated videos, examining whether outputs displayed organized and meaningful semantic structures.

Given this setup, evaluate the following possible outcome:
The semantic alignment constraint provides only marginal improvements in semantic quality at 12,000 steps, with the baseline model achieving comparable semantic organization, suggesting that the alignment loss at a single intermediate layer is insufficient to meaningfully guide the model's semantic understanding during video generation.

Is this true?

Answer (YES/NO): NO